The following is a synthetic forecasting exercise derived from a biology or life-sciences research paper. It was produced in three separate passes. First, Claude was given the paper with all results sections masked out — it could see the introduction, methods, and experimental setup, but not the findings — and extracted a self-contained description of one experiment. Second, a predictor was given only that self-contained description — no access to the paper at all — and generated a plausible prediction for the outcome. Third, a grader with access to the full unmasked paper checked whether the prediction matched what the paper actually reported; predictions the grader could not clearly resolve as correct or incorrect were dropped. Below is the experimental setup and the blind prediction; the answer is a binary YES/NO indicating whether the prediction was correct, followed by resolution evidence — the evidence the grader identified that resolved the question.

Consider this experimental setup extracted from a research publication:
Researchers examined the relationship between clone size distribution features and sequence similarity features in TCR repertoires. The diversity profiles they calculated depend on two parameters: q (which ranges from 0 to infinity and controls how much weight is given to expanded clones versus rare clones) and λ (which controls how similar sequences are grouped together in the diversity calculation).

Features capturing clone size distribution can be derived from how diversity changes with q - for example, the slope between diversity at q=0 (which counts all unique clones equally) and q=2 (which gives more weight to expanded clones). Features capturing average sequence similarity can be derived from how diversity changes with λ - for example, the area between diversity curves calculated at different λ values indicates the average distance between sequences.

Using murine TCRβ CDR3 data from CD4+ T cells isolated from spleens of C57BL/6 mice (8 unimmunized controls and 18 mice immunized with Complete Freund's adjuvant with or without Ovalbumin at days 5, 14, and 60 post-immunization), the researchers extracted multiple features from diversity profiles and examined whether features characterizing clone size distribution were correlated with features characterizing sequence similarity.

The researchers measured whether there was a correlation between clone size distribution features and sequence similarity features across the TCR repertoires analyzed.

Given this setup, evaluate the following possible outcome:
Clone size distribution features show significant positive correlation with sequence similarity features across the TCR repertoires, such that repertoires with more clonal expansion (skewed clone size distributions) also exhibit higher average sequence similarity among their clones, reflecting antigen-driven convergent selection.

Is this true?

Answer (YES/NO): NO